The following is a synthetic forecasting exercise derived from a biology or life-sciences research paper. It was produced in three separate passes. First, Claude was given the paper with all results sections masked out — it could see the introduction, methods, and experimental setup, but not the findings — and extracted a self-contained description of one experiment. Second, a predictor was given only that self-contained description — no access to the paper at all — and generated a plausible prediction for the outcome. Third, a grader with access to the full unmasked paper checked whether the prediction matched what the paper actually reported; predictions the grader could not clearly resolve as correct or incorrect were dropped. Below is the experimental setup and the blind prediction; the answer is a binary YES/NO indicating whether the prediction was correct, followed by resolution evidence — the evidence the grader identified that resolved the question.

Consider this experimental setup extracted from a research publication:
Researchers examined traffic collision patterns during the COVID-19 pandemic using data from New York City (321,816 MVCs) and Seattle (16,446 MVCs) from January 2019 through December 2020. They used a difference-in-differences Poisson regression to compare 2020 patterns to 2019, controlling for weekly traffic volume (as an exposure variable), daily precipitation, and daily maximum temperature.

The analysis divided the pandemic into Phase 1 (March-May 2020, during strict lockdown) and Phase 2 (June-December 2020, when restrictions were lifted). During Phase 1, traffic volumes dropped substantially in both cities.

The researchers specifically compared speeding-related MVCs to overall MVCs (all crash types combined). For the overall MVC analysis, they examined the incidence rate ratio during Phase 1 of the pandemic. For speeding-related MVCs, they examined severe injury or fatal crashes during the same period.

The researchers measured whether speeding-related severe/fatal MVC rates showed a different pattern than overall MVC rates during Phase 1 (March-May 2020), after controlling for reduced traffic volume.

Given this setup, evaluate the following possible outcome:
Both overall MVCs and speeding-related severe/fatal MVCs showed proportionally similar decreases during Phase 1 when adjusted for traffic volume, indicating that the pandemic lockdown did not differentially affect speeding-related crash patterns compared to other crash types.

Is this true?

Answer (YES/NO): NO